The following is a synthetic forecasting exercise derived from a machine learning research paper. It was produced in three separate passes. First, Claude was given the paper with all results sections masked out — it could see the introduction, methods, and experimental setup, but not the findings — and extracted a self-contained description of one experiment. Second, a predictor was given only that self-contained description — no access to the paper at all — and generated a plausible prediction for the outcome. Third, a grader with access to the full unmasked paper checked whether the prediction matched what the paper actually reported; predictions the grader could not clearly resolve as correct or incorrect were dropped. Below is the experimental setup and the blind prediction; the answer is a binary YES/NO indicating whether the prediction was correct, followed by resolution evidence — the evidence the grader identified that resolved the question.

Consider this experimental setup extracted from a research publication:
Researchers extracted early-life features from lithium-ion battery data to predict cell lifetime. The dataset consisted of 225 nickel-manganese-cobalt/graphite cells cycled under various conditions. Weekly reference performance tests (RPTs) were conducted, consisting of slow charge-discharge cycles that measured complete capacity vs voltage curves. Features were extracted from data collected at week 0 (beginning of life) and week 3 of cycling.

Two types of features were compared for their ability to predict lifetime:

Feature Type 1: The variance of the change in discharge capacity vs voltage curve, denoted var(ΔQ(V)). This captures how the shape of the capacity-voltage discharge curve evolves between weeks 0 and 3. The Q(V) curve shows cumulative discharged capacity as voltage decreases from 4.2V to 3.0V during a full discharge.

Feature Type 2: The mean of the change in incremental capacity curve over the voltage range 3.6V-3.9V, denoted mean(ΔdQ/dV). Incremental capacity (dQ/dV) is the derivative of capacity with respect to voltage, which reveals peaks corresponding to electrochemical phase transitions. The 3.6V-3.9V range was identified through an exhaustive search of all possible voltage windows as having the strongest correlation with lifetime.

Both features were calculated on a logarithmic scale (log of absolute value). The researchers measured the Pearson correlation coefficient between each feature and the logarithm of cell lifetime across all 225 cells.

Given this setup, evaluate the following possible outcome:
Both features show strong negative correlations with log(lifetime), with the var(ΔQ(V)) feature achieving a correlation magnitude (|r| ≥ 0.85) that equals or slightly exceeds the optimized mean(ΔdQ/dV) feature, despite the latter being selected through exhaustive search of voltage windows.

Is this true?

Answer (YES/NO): NO